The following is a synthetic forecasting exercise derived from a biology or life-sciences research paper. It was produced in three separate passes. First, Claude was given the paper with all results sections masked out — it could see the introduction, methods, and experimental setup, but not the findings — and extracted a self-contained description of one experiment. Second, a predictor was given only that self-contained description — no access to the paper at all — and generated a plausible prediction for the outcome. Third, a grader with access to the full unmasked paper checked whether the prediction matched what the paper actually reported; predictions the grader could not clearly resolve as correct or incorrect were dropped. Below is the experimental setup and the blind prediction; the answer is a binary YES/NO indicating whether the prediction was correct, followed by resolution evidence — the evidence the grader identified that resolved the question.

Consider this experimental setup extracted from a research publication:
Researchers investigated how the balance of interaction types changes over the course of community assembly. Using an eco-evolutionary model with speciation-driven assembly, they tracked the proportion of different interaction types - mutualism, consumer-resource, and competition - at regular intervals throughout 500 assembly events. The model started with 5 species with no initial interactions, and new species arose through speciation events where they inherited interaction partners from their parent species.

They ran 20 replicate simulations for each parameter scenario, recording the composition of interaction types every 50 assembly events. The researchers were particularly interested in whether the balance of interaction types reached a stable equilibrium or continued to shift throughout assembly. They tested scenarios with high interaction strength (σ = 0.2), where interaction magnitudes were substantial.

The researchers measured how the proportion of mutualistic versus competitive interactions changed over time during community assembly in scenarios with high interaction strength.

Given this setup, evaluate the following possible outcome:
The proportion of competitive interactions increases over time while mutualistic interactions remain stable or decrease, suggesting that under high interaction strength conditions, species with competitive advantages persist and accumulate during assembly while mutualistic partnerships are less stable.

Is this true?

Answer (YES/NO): NO